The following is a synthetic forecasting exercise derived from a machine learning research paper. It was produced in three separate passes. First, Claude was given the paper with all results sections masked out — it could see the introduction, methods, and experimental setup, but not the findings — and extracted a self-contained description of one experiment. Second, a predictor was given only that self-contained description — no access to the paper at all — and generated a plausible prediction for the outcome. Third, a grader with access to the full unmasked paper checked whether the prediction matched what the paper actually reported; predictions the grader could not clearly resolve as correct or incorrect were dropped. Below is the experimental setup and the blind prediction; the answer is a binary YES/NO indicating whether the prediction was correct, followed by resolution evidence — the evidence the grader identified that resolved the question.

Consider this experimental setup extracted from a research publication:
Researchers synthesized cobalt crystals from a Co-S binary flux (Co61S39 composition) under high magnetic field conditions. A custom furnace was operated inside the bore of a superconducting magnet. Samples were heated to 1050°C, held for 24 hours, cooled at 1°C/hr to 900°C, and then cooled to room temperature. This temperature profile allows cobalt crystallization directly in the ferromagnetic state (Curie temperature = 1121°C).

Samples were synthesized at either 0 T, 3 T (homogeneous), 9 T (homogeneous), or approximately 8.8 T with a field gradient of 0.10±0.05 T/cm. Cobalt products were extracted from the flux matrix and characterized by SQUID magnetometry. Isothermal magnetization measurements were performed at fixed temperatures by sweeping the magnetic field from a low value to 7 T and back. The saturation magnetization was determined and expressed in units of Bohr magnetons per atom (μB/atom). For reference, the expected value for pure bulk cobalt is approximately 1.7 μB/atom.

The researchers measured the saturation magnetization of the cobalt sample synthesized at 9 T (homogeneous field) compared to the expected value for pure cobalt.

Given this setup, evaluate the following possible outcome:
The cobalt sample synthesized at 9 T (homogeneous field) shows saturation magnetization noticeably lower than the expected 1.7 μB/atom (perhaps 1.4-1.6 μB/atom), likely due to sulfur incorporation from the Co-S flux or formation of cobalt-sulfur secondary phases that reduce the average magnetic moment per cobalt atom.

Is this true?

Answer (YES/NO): YES